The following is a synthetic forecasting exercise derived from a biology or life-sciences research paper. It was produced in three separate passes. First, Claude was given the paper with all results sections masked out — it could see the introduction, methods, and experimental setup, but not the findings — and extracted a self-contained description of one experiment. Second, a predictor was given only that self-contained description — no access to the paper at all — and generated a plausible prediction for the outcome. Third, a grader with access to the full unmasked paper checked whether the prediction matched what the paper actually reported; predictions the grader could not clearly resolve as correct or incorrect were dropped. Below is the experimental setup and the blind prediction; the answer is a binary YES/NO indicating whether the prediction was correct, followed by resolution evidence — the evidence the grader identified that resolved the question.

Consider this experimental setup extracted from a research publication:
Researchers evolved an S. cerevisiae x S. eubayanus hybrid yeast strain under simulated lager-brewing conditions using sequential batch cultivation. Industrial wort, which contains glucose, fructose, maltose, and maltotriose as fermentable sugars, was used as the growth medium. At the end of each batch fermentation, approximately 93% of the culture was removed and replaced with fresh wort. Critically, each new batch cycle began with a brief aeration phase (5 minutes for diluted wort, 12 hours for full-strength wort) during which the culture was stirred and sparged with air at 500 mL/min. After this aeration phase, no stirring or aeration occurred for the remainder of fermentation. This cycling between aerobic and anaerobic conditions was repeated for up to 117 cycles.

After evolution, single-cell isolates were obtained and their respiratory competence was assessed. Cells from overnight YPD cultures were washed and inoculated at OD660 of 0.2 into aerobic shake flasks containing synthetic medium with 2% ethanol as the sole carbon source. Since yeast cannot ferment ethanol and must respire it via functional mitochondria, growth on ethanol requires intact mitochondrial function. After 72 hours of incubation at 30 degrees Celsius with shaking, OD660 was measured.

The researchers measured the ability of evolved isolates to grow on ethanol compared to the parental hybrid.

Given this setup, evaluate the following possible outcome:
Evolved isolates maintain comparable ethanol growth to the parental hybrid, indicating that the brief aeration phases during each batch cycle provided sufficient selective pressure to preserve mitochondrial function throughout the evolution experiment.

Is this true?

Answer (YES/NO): NO